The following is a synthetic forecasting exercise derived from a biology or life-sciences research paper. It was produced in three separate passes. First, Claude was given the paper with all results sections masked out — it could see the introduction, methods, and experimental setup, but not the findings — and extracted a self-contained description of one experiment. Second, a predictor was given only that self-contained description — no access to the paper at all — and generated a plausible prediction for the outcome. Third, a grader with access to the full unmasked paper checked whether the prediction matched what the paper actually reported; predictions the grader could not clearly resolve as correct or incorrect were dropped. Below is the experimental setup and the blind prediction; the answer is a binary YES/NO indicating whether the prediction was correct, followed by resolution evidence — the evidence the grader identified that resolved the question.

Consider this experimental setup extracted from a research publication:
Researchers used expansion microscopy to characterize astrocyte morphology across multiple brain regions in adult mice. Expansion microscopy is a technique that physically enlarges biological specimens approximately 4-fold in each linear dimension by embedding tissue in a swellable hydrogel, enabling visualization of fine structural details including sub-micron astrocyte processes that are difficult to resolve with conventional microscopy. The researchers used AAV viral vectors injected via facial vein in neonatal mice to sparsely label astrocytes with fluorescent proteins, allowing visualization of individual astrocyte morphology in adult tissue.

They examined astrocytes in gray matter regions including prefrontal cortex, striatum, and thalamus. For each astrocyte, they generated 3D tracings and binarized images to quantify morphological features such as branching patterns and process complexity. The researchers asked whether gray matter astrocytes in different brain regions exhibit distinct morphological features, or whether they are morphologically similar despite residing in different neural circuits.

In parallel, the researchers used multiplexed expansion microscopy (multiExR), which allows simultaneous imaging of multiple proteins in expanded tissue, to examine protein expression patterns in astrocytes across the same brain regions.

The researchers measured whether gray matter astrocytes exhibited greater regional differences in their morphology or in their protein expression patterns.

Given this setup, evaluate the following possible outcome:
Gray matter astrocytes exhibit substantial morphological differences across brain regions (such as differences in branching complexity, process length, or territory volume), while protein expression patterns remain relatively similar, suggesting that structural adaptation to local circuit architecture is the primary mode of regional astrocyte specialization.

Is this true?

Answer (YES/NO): NO